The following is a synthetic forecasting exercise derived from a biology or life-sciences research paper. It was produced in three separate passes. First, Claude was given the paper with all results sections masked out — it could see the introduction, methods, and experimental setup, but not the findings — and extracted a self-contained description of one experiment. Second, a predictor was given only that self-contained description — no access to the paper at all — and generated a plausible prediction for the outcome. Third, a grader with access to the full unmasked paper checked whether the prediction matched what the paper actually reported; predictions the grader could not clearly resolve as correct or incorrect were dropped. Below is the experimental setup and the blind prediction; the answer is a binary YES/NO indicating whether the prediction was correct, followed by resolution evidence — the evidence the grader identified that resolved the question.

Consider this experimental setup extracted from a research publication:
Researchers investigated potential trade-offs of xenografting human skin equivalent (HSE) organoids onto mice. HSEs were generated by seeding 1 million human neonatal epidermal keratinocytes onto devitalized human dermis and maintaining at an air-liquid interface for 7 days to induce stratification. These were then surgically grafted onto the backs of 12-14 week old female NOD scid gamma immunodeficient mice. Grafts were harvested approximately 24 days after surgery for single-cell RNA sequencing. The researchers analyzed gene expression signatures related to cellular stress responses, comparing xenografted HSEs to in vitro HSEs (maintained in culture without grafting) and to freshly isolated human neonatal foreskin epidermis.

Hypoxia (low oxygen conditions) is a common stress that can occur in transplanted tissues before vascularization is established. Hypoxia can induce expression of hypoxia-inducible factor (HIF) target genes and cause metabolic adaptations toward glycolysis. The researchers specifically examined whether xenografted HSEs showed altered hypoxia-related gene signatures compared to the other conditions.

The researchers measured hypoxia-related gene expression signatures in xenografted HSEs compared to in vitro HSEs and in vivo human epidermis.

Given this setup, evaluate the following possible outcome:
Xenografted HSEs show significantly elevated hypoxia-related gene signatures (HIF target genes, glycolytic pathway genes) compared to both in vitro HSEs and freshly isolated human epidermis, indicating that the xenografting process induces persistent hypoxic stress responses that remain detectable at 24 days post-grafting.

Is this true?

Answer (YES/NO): NO